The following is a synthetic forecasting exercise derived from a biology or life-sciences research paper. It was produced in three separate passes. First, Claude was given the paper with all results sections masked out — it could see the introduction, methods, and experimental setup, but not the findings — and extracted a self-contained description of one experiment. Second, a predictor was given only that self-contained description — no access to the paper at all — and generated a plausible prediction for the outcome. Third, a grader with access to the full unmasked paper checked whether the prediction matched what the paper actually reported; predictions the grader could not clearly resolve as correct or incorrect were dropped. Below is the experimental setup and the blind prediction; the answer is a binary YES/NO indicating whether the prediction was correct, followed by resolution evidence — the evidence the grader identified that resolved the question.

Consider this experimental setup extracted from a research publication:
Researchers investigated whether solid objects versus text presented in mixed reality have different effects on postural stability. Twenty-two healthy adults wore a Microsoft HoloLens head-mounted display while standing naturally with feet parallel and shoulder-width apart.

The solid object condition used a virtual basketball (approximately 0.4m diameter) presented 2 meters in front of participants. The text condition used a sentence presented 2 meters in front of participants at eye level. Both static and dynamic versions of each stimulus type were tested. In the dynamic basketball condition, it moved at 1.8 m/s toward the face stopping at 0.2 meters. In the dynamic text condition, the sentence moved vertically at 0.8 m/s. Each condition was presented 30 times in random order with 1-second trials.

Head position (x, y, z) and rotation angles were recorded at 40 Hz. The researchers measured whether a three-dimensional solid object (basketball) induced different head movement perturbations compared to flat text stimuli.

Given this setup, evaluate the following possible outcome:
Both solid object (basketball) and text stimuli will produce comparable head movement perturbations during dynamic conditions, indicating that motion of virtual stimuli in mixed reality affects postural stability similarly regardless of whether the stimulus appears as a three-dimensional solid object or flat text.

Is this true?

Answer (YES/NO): YES